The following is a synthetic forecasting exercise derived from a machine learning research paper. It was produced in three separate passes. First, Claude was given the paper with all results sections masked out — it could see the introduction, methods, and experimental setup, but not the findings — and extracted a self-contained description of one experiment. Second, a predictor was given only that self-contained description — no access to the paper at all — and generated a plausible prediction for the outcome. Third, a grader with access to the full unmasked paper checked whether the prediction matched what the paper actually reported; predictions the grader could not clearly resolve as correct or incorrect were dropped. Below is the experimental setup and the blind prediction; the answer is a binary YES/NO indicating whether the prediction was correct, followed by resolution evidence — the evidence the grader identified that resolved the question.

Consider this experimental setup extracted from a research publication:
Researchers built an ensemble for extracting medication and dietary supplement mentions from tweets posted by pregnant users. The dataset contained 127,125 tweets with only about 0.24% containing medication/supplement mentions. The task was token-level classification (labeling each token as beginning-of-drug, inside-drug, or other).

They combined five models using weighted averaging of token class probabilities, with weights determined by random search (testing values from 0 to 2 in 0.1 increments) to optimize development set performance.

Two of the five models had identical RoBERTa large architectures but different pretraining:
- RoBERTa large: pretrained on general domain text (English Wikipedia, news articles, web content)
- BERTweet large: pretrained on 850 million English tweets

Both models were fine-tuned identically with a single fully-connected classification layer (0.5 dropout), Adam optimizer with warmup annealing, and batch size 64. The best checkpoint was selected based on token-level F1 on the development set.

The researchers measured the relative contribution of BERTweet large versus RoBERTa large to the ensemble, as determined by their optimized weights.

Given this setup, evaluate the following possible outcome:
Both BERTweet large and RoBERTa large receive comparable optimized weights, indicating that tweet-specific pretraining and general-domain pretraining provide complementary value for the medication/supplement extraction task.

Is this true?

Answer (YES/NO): NO